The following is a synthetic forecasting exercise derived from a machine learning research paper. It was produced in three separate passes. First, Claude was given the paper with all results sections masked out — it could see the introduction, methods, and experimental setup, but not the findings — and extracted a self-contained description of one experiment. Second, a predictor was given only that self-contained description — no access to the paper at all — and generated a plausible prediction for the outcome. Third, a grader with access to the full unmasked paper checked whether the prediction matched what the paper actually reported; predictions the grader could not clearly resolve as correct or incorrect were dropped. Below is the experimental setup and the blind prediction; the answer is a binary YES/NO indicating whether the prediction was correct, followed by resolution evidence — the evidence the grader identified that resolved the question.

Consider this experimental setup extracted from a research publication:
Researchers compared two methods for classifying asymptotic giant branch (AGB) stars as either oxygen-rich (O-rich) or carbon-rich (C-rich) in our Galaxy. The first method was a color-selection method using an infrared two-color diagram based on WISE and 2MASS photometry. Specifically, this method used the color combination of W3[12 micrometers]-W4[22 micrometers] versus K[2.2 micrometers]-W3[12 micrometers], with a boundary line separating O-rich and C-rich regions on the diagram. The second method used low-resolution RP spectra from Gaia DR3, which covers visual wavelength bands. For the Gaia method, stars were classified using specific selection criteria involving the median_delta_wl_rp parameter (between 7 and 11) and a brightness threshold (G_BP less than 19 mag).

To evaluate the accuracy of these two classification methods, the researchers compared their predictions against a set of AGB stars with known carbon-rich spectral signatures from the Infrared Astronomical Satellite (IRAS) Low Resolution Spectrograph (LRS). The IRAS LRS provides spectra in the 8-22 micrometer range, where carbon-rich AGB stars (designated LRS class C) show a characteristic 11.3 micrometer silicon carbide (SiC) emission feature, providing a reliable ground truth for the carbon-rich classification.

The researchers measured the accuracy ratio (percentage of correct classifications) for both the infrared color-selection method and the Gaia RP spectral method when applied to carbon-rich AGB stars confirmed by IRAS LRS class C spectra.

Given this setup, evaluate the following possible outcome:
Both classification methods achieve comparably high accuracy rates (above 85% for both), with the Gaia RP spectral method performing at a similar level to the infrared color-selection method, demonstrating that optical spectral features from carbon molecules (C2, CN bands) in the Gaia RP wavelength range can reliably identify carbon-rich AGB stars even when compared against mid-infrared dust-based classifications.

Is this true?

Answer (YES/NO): NO